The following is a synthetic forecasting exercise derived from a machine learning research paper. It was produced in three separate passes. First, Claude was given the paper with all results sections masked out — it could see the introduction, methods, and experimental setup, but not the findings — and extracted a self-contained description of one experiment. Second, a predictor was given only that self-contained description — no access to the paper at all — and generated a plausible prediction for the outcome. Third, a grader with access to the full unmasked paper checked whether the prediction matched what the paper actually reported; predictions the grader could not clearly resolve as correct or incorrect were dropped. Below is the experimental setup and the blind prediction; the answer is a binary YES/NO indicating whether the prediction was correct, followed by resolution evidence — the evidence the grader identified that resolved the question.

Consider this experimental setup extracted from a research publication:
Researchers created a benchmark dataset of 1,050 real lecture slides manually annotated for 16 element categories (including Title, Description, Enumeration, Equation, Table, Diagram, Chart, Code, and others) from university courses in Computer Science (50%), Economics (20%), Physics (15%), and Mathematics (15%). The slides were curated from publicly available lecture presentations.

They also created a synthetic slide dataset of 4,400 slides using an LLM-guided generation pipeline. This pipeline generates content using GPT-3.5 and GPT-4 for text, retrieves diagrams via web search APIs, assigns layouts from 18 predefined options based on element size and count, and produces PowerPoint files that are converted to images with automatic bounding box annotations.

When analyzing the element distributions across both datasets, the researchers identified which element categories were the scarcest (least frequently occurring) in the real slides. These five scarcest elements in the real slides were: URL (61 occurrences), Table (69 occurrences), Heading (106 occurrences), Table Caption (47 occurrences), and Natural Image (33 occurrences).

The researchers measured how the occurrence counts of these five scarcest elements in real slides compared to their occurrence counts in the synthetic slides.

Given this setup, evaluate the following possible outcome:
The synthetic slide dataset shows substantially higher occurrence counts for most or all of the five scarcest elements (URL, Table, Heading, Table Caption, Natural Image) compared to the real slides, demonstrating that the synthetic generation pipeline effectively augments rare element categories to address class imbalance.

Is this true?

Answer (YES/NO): YES